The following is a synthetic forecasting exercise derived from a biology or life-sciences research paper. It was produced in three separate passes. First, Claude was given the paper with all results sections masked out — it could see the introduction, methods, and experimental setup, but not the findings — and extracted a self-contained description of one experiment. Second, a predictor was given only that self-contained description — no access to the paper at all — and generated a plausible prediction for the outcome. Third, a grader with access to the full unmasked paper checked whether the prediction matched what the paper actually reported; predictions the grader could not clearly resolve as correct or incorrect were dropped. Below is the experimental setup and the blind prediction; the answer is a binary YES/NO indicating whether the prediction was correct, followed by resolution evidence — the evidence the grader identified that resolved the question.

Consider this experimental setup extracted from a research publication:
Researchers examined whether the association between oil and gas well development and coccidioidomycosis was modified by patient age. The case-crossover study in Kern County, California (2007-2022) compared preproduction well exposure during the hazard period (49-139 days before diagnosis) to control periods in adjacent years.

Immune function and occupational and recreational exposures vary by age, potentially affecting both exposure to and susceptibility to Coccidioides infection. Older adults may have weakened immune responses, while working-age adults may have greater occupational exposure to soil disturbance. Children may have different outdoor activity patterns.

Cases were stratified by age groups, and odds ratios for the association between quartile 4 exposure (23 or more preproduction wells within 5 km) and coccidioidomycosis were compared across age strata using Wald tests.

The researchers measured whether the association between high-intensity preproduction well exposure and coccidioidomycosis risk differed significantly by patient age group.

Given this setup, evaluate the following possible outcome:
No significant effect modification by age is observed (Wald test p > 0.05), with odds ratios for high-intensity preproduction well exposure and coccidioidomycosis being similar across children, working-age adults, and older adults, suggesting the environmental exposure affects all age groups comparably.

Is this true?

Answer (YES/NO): YES